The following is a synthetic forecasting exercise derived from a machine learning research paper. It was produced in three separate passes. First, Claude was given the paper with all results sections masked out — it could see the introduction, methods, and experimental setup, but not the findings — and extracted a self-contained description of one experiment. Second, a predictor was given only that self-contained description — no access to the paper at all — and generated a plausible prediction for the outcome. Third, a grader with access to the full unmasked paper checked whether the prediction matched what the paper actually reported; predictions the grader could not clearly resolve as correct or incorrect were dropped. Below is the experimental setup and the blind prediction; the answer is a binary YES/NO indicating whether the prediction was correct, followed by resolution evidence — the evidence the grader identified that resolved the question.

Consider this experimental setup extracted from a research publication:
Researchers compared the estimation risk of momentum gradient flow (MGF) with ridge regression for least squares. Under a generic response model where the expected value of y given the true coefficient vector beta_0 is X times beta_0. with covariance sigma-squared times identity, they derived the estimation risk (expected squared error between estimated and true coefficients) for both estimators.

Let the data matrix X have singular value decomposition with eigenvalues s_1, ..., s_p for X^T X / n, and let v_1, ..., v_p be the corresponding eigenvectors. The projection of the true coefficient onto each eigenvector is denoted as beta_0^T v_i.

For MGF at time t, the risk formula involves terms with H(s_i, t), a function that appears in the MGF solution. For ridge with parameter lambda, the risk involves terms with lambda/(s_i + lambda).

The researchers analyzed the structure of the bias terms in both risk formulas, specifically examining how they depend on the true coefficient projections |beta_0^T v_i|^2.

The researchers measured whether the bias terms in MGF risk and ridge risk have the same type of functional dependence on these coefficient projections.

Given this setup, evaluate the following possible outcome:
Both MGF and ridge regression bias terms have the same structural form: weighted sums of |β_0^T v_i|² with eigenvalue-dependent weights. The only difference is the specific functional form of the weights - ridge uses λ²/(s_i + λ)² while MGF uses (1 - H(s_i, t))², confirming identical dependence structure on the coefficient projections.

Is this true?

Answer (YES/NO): NO